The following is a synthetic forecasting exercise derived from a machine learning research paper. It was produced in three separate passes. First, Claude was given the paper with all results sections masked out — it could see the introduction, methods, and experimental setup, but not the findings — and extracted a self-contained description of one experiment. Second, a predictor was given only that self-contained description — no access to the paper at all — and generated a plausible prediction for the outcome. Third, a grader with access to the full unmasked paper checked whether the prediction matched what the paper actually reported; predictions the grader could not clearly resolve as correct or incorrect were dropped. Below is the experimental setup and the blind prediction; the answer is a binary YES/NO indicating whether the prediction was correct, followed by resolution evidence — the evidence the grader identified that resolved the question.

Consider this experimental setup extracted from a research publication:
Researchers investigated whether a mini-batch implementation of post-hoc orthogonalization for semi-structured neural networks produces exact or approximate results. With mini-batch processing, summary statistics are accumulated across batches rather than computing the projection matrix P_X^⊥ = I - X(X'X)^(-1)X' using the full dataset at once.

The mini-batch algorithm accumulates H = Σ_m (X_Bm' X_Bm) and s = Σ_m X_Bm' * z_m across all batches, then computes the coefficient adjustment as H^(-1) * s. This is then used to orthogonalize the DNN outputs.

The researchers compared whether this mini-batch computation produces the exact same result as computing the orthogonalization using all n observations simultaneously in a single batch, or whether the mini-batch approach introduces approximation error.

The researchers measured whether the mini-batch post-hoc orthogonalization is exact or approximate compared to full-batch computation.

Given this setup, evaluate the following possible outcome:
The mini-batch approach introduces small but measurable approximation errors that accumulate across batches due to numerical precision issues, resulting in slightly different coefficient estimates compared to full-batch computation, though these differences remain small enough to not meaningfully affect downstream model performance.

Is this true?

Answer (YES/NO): NO